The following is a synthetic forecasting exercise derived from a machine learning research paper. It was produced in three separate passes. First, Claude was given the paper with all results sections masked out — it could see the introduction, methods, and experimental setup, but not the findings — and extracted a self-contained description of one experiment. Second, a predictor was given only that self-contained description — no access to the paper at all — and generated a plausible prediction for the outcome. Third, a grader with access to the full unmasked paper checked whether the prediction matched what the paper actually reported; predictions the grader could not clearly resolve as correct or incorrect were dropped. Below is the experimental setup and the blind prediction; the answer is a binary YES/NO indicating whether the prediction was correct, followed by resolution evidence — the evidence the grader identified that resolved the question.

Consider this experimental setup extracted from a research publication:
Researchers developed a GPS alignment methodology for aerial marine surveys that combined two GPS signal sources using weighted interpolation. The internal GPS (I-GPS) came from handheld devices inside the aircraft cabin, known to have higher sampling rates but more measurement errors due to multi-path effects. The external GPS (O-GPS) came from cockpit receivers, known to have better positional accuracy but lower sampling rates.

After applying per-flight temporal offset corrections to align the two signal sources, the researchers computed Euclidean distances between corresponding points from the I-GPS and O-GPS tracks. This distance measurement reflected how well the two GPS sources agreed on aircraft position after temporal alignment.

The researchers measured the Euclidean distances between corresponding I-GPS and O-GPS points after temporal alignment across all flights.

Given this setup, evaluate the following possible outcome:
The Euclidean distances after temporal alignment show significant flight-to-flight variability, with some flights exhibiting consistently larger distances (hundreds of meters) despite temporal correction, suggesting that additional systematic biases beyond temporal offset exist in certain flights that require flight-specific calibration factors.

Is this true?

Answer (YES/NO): NO